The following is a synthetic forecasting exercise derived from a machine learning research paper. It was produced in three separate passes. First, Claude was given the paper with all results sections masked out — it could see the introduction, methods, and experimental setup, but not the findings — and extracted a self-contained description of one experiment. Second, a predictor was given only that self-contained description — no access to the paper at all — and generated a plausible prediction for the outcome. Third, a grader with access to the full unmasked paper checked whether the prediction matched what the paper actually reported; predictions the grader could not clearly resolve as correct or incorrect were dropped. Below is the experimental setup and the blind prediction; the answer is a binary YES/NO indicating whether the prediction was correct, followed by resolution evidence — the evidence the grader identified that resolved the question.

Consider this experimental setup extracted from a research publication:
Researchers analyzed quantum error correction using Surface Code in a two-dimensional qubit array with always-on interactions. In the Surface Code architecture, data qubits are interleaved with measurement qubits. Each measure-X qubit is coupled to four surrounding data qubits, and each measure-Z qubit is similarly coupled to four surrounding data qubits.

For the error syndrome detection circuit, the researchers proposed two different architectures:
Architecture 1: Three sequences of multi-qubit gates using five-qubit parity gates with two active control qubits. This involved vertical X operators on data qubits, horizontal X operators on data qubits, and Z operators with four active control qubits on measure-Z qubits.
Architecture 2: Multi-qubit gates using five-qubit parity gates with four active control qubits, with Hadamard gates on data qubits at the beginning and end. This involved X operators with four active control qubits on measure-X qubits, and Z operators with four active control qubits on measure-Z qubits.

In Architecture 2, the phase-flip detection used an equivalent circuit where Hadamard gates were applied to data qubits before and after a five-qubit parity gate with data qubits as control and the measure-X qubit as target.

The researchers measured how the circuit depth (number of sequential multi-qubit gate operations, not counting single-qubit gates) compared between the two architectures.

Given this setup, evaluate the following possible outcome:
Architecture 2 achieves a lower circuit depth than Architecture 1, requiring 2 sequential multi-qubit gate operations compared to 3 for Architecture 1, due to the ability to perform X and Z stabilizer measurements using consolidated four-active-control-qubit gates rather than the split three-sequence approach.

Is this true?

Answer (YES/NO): YES